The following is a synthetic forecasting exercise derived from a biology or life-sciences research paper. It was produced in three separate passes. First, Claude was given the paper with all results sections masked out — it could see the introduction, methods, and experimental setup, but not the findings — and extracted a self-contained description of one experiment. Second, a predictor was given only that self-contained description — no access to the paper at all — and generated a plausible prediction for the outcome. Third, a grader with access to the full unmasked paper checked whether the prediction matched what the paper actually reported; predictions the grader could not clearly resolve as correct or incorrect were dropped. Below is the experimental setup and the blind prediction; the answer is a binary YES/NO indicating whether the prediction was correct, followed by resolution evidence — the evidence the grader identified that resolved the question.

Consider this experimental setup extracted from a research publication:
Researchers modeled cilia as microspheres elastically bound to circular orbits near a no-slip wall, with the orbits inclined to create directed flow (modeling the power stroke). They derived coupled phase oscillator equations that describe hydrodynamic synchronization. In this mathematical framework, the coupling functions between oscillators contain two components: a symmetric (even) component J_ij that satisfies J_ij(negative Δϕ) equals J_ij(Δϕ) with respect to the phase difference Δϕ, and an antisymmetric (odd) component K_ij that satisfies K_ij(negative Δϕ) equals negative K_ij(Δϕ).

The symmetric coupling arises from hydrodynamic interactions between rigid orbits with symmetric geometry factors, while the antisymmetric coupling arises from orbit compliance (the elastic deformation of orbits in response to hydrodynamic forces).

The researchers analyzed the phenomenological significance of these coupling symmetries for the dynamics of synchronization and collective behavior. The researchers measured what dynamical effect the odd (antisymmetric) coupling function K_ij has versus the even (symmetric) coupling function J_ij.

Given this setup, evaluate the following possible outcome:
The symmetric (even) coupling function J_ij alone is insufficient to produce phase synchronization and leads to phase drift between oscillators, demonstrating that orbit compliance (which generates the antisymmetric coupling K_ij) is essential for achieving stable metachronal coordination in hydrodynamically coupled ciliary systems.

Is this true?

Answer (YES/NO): YES